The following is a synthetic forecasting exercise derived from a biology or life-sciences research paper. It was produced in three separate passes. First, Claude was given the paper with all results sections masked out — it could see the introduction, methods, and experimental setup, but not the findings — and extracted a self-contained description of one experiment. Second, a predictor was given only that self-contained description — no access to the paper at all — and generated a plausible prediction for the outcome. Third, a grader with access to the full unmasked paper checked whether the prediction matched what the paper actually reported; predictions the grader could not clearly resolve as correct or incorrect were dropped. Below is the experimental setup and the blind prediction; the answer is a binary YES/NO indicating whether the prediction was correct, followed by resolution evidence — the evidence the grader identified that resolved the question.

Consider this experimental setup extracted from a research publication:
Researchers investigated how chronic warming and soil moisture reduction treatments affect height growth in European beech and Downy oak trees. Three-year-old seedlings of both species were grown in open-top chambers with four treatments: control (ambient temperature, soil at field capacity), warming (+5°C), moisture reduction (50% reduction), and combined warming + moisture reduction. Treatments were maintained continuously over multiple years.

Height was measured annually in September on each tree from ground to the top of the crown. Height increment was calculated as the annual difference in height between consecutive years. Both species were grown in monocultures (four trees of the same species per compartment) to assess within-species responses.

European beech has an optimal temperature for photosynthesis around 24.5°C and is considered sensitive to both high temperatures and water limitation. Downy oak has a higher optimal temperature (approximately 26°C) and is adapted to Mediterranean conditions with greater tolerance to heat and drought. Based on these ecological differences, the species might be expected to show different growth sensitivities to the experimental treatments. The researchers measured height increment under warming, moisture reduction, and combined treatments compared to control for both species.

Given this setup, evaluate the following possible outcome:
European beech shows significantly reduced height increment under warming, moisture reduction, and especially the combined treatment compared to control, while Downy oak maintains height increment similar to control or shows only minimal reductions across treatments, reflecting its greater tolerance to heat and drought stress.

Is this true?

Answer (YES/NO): NO